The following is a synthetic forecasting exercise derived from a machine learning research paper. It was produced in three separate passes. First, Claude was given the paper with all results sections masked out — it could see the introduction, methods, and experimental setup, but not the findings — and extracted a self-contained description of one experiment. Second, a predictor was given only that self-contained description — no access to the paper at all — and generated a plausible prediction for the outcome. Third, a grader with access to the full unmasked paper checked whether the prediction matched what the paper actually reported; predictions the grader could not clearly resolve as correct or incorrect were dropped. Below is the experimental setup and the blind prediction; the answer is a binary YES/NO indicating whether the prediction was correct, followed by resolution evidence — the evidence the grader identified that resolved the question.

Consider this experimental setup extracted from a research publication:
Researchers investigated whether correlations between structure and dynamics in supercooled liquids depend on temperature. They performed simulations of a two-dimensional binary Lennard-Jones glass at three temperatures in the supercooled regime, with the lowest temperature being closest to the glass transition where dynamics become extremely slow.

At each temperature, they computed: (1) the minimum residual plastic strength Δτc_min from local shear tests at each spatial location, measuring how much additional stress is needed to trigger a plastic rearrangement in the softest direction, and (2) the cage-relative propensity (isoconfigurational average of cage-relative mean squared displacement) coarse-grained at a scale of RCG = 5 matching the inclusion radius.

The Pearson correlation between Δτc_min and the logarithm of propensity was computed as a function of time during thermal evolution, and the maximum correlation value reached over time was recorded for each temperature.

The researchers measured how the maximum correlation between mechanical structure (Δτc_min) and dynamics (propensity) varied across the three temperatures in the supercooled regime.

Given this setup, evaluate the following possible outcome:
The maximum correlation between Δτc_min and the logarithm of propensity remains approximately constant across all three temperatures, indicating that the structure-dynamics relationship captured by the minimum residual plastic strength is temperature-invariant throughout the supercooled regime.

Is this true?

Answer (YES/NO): NO